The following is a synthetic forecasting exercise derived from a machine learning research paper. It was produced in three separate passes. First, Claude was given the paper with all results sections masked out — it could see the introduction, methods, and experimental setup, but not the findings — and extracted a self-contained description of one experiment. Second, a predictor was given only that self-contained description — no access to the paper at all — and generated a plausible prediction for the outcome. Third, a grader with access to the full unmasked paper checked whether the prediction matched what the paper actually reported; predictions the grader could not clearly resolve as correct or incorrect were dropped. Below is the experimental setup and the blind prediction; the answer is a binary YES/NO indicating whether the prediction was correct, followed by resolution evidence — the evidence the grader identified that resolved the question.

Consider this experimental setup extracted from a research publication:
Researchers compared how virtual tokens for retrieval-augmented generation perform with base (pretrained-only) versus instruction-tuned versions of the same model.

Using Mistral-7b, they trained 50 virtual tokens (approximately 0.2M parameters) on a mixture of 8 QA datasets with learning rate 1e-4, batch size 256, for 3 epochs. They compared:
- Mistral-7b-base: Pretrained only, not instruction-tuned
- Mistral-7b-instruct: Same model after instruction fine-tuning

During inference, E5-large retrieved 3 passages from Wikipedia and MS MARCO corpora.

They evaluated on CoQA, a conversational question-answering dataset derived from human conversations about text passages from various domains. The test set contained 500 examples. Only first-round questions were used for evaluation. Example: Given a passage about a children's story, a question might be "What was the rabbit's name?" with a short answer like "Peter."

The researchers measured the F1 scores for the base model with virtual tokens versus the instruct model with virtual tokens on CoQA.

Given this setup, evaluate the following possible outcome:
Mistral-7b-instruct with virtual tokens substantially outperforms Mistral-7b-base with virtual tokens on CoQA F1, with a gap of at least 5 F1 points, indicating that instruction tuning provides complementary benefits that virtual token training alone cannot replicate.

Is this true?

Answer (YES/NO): NO